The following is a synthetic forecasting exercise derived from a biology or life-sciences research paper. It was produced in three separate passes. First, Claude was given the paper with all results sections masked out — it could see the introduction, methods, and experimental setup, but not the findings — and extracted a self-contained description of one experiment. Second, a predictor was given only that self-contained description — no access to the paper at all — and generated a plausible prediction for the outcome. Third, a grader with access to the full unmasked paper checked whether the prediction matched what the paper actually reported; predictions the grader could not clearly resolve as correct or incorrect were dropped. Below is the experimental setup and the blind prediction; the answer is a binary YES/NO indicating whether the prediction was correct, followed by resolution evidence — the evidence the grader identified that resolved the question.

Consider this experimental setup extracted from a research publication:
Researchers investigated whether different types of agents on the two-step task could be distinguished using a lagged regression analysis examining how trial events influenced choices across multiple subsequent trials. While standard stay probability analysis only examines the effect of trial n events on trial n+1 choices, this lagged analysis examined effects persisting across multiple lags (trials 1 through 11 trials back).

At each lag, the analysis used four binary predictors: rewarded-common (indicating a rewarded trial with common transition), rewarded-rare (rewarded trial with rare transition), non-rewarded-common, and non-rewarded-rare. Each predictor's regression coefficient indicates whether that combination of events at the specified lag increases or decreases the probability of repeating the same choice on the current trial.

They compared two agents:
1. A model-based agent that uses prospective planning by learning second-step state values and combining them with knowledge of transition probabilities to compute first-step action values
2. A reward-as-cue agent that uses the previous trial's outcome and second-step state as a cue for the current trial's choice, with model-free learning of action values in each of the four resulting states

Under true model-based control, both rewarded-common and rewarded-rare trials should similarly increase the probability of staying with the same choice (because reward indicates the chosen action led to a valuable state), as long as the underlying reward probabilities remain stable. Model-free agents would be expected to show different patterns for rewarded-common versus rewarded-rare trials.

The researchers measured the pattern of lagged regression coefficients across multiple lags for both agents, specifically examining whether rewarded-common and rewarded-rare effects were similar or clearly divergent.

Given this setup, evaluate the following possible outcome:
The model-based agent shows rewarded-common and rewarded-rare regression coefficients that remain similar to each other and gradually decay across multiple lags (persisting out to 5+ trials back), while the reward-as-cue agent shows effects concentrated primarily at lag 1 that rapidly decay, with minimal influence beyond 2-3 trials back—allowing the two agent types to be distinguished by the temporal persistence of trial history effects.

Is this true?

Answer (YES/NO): NO